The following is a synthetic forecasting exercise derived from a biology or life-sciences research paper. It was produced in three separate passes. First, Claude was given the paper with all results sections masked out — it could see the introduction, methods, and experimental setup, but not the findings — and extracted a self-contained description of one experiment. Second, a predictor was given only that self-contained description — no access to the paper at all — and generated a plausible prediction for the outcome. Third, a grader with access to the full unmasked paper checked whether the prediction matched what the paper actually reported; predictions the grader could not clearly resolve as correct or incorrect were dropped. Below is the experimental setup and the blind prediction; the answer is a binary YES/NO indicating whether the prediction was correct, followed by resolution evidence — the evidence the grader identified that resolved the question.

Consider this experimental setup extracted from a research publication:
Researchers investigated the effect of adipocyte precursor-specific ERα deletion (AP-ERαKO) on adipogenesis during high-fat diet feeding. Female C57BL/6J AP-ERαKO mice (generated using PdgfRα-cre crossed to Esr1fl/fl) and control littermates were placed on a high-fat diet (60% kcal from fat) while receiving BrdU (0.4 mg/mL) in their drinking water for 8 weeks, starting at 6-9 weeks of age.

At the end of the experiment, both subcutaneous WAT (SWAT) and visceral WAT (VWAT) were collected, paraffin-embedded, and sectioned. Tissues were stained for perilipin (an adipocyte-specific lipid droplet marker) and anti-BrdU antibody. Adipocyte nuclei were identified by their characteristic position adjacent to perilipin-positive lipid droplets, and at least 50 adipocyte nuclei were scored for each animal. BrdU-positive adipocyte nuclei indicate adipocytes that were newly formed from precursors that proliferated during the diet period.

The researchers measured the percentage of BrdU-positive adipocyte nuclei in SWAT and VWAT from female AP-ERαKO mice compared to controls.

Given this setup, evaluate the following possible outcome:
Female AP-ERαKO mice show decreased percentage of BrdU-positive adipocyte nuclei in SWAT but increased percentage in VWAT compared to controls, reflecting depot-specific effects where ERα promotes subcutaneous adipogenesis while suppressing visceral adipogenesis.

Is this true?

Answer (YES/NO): NO